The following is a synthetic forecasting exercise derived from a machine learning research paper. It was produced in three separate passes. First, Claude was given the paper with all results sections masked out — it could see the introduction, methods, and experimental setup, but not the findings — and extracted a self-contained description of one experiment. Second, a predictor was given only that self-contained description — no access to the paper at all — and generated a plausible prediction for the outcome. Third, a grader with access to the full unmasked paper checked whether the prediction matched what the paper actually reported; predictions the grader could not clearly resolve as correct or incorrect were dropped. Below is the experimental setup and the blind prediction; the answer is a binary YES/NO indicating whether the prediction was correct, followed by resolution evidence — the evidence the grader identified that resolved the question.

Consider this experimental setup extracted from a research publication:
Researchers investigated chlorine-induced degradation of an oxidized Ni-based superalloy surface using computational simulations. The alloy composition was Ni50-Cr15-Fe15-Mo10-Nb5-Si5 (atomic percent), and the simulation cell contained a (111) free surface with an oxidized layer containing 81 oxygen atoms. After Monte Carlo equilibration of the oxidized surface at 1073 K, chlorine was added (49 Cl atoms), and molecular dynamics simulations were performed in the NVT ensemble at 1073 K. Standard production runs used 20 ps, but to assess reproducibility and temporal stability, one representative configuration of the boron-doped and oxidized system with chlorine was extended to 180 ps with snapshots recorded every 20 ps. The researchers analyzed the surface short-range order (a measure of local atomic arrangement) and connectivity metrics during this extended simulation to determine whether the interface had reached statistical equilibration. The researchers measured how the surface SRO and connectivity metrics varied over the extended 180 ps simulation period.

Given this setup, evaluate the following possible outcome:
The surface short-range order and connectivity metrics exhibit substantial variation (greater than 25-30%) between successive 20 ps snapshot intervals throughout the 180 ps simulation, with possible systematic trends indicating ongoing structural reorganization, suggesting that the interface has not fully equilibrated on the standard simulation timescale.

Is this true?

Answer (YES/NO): NO